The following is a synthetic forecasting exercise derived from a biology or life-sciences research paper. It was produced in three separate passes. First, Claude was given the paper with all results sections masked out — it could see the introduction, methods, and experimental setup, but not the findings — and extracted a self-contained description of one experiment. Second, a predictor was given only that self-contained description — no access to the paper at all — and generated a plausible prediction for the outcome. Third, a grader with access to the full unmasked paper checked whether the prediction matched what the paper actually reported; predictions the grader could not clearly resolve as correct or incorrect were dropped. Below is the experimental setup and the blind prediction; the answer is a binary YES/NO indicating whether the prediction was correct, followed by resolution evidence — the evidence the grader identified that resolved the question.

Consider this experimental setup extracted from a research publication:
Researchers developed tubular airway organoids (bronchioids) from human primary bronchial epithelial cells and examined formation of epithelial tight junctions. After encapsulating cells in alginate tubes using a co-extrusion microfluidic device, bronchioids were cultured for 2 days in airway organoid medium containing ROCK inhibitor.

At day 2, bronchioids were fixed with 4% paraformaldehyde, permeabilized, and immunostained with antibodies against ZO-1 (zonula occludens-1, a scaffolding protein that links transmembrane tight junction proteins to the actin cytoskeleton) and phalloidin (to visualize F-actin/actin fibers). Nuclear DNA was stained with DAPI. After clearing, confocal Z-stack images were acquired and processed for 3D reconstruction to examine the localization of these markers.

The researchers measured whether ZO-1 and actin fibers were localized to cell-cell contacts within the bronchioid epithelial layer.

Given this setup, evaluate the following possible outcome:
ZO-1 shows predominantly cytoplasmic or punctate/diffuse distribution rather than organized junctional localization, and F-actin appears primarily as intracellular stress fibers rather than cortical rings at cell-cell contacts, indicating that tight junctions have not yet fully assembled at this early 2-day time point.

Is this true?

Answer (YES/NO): NO